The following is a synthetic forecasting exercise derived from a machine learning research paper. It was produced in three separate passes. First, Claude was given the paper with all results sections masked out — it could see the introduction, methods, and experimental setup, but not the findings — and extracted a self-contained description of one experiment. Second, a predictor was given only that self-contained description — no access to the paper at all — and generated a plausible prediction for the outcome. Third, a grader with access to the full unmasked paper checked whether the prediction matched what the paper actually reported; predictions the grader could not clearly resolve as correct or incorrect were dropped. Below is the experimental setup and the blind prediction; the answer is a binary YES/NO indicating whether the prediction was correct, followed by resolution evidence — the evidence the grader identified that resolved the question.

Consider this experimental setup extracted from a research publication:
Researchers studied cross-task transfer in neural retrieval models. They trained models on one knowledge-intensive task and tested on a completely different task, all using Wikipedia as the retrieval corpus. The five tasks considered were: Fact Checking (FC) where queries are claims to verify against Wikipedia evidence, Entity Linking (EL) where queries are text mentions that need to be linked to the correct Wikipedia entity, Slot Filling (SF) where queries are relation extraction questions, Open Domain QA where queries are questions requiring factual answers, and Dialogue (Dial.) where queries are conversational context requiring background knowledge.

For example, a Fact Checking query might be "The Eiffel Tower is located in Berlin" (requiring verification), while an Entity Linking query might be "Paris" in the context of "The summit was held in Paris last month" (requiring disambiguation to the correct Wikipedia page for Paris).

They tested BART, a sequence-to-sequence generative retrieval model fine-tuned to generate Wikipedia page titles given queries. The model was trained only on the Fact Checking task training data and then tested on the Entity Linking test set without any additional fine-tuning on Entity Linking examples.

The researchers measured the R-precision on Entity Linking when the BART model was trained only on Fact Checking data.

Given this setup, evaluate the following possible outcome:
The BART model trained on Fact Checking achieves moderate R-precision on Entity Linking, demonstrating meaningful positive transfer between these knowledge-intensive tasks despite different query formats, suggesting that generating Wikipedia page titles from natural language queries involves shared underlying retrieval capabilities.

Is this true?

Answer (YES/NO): NO